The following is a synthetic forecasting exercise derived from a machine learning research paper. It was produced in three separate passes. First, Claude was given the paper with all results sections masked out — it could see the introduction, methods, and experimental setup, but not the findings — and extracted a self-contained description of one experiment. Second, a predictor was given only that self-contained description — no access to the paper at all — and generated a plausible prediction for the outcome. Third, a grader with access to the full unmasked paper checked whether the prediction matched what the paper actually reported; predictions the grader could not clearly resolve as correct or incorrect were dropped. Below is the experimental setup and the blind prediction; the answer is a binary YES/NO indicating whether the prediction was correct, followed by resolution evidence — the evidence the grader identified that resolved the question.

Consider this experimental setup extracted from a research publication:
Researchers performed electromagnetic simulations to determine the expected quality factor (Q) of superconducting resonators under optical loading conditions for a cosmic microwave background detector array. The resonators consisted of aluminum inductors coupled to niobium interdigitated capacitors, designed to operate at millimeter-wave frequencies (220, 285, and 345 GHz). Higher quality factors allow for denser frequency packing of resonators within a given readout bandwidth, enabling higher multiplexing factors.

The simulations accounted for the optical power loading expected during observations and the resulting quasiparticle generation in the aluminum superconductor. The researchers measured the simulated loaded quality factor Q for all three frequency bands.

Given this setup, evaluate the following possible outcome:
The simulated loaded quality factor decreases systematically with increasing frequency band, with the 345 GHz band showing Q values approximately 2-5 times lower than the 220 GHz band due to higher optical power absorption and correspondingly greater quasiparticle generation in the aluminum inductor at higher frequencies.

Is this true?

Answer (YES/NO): NO